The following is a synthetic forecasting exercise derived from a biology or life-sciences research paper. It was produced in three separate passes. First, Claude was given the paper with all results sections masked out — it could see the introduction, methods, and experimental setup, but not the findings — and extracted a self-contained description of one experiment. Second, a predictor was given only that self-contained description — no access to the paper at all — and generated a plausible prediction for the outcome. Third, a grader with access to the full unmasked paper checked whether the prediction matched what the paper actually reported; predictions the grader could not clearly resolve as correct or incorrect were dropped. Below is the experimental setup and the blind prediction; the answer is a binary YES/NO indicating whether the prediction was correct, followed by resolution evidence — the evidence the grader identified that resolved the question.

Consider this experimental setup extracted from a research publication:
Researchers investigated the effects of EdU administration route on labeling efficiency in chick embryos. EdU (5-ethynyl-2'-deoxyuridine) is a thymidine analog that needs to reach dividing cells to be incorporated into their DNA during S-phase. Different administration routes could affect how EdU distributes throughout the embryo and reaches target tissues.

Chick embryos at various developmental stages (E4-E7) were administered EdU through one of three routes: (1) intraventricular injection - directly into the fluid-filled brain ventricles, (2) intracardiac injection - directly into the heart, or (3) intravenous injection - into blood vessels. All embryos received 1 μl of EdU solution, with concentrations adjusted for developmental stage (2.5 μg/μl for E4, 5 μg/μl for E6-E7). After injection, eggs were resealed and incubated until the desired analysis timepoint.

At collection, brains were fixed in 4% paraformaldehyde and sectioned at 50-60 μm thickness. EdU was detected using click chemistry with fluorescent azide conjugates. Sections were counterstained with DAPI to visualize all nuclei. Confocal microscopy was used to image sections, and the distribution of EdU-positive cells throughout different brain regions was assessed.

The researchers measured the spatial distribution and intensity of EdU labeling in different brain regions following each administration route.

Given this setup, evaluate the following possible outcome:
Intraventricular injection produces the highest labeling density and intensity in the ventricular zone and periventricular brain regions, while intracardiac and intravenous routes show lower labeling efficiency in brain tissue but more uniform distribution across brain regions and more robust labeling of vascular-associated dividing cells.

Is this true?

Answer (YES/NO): NO